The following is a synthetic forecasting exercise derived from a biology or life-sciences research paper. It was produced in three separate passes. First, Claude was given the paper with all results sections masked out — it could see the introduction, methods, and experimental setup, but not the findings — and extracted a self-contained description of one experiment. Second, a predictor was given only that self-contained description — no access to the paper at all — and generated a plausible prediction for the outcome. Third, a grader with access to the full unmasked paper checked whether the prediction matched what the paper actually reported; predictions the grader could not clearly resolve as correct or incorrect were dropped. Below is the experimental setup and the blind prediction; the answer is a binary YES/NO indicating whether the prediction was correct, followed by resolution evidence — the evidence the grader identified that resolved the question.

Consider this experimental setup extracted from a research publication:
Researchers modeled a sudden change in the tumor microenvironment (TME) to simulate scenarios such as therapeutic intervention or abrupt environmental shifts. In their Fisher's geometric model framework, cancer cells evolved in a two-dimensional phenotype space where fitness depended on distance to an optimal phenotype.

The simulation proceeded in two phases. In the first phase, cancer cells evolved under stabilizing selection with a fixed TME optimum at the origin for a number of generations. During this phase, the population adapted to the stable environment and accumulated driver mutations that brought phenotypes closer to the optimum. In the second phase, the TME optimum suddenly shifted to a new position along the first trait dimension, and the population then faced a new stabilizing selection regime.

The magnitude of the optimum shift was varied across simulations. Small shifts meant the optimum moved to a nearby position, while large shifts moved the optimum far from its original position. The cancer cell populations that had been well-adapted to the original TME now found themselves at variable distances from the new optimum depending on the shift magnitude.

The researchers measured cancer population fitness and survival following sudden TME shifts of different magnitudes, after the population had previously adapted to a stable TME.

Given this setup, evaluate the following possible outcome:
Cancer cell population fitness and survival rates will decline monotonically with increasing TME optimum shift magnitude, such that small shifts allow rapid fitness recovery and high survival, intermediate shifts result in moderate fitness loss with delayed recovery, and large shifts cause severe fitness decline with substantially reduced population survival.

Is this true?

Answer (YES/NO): NO